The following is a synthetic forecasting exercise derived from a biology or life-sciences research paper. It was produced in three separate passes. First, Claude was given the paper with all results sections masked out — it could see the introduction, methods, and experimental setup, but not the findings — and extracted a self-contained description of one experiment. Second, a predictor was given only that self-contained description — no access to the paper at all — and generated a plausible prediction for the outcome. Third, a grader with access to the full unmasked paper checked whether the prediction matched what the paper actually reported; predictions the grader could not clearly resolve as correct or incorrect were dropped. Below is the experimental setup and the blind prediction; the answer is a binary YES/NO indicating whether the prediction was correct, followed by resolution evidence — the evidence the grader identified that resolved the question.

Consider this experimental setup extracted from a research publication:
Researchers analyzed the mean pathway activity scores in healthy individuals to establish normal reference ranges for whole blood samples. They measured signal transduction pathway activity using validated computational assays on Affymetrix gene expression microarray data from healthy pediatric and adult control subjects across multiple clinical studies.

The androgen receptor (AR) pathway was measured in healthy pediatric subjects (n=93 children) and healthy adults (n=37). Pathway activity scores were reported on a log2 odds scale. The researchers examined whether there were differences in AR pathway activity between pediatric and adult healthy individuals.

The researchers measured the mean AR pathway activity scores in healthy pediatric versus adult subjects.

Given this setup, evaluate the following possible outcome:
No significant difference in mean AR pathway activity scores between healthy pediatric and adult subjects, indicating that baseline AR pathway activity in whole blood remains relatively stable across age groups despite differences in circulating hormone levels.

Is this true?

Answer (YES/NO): NO